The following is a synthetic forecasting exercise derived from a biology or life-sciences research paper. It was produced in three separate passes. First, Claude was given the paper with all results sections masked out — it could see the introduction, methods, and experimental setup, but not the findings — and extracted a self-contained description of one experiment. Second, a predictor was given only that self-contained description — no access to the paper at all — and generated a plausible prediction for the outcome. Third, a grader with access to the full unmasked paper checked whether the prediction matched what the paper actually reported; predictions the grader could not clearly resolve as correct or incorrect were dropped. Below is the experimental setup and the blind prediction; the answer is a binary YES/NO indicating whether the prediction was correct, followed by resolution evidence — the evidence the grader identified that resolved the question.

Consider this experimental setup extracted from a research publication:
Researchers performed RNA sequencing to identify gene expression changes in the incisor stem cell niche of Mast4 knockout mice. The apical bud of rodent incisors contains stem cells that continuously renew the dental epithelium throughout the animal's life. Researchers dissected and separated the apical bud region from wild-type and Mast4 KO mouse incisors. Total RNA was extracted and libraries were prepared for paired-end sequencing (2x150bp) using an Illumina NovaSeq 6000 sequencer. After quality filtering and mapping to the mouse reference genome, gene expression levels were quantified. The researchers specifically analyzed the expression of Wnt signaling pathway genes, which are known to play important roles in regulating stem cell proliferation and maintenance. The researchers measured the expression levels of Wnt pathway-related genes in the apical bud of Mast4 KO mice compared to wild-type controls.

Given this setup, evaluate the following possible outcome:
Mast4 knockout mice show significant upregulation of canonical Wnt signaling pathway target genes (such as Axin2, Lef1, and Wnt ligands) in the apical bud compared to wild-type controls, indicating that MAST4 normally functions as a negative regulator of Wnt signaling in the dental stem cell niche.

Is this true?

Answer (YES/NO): NO